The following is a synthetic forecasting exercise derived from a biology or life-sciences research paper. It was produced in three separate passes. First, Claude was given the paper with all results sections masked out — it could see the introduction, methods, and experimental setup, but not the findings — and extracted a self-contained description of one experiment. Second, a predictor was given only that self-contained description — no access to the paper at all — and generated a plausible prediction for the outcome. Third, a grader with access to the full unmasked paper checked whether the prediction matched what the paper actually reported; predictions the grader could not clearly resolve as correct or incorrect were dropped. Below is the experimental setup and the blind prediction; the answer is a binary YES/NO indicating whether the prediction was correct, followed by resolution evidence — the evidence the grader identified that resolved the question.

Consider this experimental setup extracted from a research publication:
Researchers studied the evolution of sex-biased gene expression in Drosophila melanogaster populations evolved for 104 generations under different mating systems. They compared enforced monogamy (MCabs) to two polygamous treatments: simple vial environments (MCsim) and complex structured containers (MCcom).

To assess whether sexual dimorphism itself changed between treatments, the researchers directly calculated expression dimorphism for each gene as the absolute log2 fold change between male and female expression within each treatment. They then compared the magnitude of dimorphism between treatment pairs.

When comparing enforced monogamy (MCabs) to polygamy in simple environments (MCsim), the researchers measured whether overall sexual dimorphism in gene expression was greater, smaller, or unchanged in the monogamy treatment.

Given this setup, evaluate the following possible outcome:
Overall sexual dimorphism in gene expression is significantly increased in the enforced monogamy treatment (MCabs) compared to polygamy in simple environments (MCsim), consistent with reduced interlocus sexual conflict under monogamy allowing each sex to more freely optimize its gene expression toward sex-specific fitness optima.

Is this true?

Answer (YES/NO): NO